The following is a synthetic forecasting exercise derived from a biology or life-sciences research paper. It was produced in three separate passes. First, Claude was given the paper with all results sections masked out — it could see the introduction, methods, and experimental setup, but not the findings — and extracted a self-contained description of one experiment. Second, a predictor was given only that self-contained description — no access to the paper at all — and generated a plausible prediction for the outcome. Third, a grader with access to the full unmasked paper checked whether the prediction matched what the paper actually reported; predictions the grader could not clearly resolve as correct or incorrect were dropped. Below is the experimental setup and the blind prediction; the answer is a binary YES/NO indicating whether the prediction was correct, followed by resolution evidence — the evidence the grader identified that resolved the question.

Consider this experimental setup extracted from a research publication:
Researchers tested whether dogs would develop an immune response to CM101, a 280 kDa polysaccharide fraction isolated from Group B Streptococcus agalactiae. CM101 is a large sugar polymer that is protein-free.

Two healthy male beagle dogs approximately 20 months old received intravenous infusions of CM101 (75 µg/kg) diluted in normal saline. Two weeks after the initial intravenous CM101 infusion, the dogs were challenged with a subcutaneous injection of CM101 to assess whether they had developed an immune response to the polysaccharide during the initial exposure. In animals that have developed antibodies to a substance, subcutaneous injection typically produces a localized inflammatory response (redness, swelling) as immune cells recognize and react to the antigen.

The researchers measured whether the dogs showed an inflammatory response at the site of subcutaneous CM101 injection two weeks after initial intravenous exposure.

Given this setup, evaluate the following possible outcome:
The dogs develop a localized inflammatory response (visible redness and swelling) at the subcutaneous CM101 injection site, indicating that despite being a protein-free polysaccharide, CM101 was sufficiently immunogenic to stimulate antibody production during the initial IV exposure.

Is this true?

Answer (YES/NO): NO